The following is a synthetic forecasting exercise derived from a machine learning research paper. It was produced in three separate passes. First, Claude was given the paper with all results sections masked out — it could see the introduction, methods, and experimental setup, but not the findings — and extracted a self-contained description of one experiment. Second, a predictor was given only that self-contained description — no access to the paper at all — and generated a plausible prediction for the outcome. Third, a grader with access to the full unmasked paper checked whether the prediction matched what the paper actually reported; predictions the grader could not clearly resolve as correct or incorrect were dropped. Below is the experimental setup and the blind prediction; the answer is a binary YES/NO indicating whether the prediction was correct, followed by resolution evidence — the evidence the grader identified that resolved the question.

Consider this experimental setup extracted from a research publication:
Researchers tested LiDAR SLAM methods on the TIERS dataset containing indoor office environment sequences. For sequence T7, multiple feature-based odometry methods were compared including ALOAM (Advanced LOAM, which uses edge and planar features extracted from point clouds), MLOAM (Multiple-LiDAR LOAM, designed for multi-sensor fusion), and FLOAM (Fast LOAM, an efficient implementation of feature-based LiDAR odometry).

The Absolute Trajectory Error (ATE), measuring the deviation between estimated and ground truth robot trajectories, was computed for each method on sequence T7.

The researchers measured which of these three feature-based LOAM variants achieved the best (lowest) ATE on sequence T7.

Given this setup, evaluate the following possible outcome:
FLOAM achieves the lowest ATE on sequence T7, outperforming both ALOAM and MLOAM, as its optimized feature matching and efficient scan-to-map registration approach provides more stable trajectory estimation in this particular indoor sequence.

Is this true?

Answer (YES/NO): NO